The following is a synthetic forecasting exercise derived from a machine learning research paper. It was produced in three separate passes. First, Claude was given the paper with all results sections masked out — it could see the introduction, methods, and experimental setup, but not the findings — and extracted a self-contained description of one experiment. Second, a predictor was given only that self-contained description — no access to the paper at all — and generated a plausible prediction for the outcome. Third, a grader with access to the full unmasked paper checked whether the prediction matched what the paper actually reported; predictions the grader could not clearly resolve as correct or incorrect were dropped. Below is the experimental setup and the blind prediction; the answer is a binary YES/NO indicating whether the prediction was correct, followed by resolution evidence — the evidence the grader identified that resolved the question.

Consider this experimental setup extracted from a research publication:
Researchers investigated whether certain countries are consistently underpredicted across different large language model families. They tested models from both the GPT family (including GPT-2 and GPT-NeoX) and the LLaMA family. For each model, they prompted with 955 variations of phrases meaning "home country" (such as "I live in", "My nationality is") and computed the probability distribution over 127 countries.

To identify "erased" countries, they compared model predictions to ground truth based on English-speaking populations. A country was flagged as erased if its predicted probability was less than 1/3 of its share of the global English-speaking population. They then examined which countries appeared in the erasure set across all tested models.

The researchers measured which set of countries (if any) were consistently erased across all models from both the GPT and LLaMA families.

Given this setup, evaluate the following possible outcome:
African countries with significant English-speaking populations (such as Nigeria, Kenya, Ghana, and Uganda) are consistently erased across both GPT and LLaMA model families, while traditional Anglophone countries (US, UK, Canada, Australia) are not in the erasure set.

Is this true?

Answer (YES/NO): NO